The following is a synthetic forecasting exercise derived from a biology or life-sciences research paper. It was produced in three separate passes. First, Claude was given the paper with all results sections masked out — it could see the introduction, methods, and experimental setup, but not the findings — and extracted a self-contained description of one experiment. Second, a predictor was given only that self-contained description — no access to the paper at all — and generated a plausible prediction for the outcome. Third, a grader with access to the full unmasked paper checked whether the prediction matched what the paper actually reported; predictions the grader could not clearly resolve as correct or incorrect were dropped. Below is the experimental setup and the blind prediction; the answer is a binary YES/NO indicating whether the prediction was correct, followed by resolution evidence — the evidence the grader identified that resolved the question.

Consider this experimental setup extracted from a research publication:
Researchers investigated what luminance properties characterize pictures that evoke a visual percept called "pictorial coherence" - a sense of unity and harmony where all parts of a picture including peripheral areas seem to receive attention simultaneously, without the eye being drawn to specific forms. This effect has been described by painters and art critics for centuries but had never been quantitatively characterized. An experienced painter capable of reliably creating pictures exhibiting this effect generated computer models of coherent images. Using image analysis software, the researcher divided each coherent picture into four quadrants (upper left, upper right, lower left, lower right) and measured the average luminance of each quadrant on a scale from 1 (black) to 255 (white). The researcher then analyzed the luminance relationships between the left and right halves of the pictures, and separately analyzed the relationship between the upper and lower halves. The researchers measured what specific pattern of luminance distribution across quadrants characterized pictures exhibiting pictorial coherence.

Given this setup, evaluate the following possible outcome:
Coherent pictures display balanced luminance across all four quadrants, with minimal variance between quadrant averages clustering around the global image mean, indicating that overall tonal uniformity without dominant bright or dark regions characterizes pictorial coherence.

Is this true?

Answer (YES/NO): NO